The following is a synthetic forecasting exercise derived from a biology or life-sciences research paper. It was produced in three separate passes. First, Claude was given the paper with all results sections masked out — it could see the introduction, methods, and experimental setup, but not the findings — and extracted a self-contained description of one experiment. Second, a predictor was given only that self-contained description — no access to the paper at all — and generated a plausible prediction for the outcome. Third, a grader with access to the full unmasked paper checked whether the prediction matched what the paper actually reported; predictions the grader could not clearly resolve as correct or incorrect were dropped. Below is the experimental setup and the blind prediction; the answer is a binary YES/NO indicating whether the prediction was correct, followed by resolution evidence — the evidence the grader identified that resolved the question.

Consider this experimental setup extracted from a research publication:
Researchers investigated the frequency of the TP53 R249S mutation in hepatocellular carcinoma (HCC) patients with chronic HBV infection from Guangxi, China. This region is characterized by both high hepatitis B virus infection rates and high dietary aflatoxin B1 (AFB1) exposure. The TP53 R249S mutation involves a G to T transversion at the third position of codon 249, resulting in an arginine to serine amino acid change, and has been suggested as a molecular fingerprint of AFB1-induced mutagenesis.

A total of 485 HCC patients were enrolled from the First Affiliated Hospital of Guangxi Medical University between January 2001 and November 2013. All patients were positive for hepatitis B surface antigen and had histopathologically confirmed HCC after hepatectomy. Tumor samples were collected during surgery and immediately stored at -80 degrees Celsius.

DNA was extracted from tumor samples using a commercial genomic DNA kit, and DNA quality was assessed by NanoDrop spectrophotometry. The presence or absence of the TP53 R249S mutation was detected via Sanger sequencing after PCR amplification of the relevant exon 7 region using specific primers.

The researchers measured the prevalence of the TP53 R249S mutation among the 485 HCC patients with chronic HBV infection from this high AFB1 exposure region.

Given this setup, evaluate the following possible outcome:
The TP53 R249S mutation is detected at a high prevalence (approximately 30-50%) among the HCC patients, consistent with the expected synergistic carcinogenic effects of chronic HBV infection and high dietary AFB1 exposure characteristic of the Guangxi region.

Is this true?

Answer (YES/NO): YES